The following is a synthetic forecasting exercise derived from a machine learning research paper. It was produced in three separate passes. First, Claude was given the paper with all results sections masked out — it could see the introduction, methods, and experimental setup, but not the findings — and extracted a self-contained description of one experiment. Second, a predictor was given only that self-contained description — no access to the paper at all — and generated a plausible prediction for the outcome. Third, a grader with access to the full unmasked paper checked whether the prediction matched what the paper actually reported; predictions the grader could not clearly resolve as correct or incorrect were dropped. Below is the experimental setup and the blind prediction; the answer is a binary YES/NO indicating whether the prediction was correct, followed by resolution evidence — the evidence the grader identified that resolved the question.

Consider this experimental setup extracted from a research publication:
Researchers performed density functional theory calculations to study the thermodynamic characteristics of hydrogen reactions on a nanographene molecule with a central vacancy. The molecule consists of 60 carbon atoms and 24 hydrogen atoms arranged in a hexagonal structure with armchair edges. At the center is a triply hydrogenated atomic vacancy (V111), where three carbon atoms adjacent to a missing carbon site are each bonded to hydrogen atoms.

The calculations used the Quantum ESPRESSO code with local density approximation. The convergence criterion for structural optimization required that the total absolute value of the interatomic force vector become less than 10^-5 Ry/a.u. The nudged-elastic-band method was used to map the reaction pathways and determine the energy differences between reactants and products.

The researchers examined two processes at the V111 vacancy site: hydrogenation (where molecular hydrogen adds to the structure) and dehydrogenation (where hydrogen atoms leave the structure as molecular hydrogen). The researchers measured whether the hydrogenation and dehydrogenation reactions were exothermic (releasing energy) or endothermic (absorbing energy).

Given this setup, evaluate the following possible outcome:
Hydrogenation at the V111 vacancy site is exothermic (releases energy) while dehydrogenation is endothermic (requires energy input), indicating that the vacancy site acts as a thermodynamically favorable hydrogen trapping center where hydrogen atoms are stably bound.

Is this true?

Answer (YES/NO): NO